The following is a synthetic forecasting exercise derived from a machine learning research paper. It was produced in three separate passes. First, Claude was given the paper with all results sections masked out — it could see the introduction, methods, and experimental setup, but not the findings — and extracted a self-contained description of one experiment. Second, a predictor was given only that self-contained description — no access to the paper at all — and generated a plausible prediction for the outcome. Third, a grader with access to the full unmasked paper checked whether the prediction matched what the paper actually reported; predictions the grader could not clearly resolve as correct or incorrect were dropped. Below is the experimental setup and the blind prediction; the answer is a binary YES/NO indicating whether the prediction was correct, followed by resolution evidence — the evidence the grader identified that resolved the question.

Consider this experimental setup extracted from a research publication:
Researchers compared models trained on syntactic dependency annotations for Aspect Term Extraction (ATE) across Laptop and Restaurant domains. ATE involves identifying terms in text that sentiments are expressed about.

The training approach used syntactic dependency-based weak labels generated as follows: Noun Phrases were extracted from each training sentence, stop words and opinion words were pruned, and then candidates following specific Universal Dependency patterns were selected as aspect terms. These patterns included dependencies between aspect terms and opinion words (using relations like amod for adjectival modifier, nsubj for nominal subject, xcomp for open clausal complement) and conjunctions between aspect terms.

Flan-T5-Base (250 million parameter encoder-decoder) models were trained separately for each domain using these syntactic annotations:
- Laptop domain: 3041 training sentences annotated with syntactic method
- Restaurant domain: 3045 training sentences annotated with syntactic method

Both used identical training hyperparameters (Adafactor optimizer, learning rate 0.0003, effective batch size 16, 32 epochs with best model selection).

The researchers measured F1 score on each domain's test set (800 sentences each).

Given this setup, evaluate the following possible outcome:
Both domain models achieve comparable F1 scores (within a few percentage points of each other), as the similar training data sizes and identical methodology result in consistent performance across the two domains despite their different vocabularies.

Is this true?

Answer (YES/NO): NO